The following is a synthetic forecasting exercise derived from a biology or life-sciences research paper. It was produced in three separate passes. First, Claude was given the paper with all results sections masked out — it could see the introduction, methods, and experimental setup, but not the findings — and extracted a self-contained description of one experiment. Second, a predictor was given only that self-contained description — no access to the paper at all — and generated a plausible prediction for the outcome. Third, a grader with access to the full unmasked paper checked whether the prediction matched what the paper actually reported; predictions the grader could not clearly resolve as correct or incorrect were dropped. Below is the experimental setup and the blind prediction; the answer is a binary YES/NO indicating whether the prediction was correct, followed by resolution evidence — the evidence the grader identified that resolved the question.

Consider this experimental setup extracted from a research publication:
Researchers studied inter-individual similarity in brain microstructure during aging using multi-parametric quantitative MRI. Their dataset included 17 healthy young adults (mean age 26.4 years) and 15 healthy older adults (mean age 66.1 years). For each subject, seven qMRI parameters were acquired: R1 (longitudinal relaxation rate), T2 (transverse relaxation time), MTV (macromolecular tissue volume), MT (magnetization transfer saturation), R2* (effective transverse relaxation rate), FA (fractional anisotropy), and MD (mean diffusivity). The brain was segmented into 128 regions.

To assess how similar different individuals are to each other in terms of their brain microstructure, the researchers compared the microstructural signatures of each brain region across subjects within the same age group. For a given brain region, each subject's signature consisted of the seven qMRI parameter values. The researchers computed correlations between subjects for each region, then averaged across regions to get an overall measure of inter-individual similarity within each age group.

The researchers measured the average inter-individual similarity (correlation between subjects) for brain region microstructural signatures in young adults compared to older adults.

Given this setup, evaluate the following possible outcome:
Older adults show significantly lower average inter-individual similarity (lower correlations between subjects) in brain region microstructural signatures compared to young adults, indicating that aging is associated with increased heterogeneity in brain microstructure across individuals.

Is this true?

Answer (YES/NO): YES